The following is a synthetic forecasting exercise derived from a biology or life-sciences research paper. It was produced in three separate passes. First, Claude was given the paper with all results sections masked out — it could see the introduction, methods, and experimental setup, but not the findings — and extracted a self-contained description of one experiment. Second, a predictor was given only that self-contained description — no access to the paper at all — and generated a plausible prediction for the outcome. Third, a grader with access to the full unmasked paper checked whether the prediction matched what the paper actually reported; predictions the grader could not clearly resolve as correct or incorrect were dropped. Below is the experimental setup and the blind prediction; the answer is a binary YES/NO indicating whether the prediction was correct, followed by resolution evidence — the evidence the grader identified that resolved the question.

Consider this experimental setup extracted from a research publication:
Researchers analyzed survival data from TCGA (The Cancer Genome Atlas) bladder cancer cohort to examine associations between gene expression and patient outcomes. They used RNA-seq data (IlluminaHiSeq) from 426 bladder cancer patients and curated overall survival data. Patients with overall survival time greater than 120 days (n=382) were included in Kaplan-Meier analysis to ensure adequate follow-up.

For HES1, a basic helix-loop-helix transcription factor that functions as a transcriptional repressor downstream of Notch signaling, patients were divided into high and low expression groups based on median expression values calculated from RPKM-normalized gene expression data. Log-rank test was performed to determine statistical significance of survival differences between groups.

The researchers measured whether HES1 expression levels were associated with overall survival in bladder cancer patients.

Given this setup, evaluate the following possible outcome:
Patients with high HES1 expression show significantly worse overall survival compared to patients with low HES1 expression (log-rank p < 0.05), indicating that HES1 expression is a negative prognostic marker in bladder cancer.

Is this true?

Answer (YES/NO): NO